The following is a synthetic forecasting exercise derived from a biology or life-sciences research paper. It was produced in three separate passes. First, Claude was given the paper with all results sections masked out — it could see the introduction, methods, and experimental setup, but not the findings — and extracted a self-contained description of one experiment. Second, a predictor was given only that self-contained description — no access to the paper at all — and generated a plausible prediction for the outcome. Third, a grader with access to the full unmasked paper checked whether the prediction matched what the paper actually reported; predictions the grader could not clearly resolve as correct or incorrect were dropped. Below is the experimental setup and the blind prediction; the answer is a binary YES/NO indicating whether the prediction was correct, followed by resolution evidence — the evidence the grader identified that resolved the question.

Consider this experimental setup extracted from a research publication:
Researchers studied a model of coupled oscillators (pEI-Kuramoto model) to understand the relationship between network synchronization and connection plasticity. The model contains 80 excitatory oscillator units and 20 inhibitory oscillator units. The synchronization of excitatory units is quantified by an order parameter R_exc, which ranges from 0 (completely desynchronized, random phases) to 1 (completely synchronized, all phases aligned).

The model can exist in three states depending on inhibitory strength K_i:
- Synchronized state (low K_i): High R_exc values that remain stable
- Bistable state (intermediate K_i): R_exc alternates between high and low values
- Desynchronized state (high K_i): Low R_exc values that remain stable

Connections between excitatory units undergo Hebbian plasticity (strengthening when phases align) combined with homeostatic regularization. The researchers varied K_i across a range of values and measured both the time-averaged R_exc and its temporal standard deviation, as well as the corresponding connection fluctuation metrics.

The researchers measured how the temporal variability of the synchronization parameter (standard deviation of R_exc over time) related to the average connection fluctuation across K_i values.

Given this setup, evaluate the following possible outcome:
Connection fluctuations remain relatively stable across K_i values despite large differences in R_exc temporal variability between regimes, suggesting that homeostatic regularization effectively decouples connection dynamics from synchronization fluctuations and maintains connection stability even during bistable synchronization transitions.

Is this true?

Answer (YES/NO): NO